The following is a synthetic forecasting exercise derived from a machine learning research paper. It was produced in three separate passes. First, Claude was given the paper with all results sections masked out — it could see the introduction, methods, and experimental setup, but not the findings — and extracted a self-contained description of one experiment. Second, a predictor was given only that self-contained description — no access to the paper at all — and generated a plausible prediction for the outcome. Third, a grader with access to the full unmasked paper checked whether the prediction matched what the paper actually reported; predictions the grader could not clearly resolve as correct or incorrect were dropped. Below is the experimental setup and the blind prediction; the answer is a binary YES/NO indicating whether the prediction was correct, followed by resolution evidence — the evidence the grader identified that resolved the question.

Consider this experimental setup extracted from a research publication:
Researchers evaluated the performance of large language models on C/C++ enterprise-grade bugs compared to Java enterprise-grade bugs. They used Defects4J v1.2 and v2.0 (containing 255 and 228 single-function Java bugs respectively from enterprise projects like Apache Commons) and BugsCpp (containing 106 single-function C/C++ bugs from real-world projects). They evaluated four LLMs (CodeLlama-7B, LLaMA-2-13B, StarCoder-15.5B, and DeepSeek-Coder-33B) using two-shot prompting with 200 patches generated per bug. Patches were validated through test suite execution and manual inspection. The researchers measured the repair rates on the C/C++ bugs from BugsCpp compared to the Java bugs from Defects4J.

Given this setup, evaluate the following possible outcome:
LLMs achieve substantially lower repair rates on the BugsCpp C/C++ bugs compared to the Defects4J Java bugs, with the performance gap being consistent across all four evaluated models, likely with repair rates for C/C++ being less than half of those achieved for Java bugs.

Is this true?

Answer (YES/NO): YES